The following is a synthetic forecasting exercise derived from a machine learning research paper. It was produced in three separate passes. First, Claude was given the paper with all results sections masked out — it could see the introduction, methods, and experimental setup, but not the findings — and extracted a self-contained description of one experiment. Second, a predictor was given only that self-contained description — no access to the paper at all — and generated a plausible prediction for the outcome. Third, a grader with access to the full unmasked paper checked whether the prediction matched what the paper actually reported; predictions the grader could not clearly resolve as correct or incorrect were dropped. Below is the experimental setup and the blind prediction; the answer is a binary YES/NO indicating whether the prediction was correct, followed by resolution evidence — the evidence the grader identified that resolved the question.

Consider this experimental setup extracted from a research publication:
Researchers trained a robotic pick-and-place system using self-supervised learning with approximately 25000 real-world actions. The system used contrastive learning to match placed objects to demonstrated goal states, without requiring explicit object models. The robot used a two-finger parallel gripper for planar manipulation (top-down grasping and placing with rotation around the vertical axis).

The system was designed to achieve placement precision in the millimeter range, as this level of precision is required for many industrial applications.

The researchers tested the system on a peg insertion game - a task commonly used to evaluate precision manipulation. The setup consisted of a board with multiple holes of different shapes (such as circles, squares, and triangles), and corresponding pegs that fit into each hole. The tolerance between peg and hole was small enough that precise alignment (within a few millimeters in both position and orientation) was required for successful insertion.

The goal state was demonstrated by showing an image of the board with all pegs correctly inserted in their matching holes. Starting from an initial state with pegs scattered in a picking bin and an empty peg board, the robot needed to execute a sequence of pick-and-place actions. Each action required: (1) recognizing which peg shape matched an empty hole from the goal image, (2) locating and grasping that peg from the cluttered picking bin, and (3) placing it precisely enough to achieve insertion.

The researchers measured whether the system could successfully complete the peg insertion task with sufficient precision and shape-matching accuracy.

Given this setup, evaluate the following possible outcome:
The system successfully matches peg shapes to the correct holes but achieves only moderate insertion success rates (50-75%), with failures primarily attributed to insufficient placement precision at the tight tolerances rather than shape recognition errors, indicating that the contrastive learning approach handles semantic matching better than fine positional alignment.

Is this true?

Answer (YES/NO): YES